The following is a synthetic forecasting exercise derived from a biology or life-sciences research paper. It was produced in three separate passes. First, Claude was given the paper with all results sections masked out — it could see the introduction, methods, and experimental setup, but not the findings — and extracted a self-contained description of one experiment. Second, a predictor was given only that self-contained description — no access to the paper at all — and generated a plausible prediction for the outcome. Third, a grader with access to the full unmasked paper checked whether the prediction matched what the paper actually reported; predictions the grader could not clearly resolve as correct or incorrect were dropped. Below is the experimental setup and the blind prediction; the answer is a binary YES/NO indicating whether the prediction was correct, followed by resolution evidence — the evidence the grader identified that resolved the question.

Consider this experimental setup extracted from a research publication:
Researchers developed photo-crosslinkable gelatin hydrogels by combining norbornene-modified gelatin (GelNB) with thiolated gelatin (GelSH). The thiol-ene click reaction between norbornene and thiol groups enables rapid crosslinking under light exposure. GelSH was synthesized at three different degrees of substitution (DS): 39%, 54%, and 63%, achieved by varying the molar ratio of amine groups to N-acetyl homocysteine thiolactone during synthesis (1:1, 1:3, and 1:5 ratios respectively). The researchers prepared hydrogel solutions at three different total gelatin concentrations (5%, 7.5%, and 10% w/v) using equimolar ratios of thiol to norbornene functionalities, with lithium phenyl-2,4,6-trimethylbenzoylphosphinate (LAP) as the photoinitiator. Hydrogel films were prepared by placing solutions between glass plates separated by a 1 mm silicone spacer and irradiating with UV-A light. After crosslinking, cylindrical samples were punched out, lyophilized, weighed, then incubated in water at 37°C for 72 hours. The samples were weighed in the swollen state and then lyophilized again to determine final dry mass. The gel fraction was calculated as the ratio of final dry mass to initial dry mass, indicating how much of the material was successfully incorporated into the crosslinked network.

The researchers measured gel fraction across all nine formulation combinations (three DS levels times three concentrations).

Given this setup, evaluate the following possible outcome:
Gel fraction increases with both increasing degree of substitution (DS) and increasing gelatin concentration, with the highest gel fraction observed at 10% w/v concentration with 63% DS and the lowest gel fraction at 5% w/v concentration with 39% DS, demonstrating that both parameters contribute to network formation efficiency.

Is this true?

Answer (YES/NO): NO